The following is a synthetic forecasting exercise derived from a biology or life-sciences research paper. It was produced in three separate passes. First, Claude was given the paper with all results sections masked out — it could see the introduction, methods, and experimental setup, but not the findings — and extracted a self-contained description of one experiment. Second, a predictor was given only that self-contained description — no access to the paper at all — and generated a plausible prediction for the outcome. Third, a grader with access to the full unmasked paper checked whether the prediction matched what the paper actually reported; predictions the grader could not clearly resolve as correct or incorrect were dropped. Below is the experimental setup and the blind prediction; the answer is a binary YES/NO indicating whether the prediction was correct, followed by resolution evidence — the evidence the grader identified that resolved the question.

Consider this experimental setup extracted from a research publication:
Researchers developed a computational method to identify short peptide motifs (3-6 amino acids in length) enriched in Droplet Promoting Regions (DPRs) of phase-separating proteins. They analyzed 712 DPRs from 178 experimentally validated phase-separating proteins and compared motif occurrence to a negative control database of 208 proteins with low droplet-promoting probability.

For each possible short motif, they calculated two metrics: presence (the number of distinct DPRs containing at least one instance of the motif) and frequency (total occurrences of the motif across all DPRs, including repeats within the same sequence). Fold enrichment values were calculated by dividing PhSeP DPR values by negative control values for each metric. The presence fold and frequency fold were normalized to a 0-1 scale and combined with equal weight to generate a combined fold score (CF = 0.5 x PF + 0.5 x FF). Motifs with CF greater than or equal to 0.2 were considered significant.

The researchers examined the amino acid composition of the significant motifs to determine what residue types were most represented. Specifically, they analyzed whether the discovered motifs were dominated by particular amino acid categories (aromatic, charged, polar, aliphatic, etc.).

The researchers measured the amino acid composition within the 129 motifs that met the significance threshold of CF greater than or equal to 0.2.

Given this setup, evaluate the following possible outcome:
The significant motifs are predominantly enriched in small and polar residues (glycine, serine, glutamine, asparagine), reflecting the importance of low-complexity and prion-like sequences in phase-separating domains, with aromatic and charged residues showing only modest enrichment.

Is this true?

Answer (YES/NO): NO